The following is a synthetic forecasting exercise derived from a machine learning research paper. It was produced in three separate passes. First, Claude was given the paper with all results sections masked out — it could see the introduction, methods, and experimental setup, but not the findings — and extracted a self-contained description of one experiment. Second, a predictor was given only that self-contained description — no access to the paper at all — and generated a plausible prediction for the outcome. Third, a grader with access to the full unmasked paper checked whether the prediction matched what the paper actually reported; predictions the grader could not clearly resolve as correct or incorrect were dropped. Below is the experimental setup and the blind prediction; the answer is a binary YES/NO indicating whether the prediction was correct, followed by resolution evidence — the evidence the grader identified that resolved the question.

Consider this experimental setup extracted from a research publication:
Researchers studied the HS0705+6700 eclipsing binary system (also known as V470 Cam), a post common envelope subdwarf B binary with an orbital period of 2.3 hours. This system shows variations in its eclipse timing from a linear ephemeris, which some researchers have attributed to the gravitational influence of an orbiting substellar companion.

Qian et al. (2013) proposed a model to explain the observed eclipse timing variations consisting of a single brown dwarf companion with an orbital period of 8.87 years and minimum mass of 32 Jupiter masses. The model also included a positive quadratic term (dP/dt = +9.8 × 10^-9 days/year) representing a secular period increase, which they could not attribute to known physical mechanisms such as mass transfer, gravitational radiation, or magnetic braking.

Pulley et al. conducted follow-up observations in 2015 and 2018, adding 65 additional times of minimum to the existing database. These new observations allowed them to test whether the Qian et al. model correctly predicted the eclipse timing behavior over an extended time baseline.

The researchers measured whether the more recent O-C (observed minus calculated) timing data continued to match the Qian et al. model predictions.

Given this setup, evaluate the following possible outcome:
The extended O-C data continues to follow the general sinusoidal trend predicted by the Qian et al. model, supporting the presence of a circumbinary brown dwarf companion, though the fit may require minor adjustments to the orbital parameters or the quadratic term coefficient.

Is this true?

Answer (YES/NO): NO